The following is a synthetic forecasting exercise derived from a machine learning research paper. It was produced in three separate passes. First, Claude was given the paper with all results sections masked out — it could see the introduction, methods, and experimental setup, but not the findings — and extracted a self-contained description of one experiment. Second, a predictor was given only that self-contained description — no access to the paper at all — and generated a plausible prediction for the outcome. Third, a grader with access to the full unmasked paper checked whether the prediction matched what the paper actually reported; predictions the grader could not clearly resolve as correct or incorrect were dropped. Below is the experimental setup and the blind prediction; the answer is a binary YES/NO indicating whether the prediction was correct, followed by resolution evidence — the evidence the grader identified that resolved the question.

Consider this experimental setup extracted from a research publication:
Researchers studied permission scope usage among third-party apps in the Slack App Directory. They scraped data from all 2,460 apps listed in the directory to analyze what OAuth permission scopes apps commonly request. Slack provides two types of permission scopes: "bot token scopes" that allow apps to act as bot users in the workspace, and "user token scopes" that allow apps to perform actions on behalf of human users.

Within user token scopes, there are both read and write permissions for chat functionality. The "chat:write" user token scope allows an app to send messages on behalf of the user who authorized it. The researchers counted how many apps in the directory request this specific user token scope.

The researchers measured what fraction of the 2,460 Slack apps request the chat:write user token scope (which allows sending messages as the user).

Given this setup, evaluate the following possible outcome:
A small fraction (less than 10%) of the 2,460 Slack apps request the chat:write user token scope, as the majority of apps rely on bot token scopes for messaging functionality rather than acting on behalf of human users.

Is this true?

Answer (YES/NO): YES